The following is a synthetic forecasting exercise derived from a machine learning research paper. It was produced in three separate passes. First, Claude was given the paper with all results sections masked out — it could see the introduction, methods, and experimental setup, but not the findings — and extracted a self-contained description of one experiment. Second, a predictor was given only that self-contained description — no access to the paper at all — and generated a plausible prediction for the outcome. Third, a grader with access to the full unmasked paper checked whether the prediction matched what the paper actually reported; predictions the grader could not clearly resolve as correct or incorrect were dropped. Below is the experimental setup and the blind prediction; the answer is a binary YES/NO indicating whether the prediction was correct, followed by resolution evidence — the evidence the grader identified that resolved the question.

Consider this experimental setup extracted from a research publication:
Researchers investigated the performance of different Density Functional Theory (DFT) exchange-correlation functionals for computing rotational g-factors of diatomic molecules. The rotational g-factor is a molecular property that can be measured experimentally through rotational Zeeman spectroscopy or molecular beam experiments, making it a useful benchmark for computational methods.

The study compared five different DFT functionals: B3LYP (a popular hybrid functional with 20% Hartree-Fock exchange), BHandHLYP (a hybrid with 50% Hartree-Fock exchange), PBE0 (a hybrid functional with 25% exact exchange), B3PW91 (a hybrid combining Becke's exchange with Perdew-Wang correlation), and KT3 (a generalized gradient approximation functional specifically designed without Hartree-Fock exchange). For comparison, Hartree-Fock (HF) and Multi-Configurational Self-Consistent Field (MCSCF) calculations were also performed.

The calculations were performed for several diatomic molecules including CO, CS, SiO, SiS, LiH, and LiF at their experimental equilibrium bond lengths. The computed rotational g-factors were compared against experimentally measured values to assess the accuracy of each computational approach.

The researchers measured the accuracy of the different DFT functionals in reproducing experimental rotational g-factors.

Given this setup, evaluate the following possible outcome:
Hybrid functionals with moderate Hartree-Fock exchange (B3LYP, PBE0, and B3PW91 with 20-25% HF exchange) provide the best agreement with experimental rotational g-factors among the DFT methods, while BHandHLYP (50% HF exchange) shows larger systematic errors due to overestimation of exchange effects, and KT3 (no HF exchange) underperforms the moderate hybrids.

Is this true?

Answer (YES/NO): NO